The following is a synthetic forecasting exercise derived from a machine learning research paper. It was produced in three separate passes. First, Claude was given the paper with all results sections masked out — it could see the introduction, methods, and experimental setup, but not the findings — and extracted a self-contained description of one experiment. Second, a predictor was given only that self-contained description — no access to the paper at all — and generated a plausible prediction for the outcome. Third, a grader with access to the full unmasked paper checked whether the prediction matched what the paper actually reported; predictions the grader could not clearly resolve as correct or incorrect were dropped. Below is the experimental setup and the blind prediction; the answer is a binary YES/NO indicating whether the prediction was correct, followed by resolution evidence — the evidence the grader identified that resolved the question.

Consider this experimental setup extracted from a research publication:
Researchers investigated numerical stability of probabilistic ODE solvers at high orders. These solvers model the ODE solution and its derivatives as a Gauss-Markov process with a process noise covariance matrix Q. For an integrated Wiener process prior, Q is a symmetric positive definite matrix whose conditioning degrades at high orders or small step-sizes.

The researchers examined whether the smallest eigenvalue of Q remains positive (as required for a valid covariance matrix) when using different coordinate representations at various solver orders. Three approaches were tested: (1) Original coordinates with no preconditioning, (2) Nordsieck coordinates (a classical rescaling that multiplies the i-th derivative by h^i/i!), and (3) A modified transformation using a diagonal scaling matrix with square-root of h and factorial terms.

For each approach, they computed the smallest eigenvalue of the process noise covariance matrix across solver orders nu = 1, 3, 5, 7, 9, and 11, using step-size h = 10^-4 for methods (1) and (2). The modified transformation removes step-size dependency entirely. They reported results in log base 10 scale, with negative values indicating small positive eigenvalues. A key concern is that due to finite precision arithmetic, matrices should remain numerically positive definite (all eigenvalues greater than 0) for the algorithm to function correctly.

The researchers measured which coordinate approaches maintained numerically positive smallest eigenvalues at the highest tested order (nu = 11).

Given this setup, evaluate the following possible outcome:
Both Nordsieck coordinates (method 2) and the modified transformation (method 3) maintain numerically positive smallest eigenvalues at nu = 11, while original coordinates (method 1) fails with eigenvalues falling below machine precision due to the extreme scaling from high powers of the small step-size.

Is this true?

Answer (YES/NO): NO